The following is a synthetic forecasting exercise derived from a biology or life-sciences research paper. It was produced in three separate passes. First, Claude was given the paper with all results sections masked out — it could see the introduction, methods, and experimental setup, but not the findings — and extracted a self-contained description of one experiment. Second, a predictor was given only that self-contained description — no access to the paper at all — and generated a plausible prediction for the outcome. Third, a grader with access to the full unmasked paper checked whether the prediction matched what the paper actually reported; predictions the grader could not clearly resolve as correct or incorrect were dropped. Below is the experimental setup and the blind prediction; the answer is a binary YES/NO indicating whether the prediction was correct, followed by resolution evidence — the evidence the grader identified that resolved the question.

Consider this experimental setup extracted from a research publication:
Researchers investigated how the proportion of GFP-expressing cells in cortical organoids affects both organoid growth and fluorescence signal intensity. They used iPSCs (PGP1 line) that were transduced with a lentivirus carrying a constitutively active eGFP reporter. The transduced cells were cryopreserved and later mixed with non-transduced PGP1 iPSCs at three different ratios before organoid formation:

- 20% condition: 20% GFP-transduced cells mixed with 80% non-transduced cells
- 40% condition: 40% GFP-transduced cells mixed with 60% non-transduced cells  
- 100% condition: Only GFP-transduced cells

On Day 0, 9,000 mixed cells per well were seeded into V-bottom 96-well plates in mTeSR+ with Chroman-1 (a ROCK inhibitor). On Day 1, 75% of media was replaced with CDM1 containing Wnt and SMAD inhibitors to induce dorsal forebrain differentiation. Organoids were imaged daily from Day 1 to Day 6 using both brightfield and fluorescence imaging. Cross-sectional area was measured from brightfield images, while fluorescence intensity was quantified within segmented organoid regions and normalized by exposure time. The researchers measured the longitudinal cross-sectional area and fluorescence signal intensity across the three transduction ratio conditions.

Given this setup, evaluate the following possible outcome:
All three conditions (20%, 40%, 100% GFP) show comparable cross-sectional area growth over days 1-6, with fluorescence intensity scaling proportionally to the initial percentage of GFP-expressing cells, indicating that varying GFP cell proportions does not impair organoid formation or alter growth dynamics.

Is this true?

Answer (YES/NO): NO